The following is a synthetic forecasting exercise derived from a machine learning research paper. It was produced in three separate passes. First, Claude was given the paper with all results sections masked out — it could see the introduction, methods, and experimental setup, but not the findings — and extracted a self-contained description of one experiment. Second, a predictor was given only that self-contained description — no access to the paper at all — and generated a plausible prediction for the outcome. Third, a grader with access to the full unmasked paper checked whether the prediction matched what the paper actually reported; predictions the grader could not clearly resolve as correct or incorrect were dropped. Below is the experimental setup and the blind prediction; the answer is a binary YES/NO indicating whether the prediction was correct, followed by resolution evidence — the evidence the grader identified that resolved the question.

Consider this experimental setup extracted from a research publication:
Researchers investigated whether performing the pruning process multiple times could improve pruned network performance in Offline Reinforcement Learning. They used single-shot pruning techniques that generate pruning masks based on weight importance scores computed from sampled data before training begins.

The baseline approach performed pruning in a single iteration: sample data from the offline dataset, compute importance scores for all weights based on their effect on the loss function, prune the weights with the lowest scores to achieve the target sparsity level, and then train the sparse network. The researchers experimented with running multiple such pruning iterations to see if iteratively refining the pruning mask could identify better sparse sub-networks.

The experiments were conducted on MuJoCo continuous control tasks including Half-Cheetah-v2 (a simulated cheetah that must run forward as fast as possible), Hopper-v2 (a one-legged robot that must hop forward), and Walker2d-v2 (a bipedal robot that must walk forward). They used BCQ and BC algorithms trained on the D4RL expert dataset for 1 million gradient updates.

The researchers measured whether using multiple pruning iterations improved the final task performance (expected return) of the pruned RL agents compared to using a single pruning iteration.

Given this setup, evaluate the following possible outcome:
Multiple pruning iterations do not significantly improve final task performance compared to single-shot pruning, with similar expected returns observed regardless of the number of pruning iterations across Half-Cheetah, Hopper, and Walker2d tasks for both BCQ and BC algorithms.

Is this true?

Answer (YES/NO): YES